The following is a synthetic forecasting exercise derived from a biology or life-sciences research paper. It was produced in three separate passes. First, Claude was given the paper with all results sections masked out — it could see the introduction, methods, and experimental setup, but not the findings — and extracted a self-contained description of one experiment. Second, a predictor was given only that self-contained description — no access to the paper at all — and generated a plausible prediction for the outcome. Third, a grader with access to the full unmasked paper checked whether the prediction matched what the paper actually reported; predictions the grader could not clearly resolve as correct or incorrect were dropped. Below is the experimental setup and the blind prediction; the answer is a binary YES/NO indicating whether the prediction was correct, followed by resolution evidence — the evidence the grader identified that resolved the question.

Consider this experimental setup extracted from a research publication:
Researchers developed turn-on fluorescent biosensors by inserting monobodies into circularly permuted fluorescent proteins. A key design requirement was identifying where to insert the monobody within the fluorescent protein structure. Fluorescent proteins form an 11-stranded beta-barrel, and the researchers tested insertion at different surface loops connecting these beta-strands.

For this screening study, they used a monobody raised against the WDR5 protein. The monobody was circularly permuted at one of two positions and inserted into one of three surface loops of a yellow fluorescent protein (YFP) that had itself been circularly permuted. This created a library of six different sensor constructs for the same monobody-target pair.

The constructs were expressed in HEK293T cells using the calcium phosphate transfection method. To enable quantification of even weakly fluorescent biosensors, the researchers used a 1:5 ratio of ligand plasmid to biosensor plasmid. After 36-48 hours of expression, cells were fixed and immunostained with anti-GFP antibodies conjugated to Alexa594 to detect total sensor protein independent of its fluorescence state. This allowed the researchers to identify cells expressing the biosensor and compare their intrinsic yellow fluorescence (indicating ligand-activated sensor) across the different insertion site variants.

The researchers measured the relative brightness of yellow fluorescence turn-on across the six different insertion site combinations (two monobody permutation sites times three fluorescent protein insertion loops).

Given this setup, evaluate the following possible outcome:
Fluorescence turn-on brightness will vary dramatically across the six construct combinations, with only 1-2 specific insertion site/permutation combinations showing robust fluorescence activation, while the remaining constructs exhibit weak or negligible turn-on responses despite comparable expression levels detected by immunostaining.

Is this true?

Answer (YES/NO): NO